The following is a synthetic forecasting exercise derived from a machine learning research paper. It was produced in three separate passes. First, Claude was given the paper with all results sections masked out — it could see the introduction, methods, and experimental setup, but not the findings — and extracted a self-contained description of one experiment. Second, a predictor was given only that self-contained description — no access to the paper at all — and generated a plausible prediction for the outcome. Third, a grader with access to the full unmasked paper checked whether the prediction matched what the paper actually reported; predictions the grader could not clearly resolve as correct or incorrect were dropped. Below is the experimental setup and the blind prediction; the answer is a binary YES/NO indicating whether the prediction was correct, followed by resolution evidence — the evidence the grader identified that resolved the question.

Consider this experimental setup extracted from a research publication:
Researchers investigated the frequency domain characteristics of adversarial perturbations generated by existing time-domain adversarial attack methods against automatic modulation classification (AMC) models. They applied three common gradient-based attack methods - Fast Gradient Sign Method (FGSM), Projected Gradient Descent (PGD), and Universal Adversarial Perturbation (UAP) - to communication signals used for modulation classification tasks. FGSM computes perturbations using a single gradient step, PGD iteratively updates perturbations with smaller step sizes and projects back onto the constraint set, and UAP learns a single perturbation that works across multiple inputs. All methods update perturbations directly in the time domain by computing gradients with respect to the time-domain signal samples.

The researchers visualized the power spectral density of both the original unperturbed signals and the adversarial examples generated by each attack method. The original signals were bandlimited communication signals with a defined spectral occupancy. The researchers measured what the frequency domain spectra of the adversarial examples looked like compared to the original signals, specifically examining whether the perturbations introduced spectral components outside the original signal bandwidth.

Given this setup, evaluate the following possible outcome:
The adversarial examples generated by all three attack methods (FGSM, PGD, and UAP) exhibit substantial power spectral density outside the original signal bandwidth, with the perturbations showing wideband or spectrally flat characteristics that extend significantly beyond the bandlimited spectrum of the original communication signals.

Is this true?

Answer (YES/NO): YES